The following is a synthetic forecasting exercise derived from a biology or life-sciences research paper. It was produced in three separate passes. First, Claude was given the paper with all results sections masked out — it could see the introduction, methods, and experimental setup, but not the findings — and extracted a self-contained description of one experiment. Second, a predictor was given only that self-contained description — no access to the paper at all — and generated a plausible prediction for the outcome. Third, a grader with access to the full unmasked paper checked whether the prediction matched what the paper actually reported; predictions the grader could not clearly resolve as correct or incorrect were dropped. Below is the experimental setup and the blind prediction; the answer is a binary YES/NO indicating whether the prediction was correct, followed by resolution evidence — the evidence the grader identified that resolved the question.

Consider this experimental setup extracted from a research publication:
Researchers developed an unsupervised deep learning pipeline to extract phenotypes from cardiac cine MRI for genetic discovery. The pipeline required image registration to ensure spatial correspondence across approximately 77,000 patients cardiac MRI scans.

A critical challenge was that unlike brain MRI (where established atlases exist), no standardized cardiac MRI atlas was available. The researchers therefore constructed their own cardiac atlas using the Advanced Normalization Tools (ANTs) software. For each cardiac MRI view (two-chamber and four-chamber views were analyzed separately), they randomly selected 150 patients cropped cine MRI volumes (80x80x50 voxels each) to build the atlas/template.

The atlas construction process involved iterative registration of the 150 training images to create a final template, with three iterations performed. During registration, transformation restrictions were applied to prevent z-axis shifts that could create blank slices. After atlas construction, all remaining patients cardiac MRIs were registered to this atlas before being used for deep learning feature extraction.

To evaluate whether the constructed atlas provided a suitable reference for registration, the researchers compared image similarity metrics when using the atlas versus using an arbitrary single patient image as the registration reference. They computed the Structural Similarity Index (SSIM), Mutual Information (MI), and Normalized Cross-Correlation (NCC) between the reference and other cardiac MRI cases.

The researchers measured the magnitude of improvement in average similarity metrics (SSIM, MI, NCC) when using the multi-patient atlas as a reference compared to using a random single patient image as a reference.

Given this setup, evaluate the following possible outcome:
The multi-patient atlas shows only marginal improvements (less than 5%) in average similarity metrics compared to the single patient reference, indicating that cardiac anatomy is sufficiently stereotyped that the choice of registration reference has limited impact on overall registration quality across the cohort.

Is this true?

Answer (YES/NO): NO